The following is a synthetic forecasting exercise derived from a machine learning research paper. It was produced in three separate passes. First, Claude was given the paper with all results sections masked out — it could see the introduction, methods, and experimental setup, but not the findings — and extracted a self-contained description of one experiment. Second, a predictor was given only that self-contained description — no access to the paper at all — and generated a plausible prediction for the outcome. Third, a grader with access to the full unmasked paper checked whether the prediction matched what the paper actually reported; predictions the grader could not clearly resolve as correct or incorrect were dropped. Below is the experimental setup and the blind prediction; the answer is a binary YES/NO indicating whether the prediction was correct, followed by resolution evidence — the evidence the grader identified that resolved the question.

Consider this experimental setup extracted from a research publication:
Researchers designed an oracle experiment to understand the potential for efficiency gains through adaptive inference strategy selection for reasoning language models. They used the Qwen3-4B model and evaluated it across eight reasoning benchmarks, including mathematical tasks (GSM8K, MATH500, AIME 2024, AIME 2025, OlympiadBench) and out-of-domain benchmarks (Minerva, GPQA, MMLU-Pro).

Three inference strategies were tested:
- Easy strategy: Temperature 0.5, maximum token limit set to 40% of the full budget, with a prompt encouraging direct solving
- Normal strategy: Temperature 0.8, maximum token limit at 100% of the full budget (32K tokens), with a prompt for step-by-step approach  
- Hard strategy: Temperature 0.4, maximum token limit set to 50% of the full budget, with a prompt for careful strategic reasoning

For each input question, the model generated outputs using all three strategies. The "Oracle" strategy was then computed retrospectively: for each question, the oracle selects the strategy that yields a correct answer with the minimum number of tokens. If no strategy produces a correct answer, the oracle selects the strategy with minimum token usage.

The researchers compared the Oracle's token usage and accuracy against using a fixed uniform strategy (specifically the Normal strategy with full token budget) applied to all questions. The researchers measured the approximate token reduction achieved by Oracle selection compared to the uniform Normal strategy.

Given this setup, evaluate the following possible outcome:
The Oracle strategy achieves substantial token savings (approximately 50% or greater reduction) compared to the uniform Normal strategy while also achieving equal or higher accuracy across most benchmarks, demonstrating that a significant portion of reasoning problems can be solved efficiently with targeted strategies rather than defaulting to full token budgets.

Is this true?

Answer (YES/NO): YES